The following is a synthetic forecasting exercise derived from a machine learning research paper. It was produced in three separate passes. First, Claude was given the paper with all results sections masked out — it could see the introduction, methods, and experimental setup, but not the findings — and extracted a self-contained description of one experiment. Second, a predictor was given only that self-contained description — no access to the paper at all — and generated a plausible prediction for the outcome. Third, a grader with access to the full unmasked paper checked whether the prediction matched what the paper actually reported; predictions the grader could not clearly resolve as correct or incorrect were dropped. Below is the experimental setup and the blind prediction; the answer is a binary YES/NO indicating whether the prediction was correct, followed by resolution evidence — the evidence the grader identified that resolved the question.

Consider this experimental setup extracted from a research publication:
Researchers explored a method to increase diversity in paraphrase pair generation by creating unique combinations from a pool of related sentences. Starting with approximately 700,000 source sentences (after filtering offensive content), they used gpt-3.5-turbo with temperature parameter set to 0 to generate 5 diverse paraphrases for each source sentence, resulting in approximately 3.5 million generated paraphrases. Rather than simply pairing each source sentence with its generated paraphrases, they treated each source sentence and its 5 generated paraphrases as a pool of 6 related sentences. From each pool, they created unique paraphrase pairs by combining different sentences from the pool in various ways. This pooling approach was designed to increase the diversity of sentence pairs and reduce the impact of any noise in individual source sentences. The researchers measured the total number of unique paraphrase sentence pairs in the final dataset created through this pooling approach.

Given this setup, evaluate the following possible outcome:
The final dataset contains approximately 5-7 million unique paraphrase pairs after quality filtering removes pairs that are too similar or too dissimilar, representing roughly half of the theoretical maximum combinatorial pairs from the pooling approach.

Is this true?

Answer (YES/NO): NO